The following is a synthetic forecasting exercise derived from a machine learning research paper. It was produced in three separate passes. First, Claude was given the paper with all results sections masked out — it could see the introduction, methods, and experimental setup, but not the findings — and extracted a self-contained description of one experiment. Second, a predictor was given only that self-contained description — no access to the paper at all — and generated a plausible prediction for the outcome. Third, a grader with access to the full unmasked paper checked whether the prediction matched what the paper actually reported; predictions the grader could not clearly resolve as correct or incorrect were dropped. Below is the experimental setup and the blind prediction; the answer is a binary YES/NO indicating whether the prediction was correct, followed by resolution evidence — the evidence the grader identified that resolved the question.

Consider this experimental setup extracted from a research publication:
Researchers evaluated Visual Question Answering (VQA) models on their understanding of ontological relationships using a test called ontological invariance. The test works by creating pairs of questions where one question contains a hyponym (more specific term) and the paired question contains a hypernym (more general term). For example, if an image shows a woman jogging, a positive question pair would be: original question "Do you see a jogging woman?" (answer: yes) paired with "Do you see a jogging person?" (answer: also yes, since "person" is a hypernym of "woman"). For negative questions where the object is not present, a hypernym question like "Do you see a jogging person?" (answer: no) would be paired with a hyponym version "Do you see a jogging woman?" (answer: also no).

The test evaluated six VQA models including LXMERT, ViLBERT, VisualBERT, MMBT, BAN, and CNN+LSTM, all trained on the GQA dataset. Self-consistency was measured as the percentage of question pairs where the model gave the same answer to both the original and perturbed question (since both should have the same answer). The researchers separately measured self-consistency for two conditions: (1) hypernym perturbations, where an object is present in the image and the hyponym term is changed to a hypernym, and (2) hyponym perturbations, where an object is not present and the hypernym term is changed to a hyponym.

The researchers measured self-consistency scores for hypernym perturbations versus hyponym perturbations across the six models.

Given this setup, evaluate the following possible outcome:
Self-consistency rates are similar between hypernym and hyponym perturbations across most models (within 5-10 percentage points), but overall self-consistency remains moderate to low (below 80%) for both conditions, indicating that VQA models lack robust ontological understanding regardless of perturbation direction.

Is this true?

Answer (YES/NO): NO